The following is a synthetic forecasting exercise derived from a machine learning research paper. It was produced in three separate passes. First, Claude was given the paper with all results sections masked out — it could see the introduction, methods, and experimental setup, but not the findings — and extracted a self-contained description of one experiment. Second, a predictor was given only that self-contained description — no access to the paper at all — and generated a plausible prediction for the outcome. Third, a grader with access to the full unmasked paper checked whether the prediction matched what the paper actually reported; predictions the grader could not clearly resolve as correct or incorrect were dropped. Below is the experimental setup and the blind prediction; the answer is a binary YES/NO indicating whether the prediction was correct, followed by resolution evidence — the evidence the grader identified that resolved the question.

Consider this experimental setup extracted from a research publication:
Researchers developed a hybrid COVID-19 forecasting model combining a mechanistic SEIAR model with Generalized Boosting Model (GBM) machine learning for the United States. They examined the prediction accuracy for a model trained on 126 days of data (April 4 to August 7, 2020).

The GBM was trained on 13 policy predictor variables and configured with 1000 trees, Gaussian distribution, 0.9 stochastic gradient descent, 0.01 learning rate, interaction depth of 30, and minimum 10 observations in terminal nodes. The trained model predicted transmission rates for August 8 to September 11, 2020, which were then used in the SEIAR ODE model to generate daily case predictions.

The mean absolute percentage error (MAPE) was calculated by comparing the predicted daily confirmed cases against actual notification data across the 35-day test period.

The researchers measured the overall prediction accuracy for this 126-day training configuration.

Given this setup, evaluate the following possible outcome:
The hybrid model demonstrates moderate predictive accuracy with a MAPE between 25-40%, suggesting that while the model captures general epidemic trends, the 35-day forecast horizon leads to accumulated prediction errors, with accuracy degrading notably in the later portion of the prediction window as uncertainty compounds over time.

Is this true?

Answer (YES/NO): NO